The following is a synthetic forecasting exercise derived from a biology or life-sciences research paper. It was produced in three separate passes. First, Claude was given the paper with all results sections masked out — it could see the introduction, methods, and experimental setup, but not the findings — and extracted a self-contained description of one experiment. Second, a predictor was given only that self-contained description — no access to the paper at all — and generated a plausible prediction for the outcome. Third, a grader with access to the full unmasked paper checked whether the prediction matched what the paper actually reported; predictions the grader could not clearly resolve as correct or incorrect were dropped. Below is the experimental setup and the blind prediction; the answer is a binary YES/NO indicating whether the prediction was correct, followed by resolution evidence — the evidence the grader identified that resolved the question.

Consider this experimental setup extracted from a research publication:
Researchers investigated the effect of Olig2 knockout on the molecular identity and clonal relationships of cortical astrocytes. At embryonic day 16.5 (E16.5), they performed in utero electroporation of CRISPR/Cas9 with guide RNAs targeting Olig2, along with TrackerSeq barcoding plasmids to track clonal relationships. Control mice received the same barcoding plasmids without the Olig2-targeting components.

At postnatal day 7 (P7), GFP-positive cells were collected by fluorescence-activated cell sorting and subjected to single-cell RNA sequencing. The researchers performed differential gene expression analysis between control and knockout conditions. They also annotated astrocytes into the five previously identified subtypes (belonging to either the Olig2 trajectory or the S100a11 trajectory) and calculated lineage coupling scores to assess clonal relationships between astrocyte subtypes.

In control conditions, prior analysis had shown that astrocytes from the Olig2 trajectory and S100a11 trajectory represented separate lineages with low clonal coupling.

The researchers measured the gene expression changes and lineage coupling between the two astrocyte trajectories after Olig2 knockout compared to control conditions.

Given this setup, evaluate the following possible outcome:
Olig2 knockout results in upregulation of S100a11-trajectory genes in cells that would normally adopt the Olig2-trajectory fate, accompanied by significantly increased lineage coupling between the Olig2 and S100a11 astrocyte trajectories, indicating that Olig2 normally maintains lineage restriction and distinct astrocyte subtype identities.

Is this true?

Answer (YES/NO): YES